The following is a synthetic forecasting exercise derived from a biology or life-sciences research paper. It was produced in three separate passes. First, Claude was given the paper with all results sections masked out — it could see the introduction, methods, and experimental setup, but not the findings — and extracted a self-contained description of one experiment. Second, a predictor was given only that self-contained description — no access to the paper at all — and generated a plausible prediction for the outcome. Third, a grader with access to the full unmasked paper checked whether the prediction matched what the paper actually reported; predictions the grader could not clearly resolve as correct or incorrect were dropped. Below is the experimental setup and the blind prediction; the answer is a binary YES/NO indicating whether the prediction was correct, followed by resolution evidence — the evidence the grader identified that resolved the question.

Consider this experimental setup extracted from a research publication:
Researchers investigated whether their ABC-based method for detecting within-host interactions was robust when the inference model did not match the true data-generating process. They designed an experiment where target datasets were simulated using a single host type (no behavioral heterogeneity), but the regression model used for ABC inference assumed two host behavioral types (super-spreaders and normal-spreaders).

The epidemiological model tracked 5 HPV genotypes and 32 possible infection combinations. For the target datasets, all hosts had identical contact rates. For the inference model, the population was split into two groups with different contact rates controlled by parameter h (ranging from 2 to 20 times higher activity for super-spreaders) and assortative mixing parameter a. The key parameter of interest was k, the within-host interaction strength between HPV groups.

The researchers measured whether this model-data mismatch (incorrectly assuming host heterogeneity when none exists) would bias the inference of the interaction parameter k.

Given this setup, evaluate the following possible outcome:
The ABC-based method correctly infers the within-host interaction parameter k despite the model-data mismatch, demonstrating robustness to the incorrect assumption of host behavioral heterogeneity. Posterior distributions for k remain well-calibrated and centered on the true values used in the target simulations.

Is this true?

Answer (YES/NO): YES